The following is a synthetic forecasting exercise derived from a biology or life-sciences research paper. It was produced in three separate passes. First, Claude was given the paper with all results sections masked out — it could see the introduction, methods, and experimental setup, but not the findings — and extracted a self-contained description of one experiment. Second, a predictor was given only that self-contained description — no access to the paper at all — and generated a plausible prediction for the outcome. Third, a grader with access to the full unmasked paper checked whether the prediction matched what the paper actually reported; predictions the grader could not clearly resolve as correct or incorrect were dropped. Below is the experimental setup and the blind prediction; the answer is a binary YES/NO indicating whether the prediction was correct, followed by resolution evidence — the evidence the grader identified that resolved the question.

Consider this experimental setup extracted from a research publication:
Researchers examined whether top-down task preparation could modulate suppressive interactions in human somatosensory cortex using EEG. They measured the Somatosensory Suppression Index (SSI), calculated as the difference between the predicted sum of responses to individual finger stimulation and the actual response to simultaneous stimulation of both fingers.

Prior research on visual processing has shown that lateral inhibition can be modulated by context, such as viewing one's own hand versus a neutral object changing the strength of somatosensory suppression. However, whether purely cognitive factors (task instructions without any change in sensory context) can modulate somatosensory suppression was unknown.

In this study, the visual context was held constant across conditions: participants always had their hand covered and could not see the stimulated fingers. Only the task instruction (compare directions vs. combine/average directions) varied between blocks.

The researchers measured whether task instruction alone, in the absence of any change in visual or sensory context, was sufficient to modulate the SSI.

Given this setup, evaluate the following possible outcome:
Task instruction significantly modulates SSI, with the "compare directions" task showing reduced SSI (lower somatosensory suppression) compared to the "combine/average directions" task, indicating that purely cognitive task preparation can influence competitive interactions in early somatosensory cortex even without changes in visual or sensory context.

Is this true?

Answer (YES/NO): NO